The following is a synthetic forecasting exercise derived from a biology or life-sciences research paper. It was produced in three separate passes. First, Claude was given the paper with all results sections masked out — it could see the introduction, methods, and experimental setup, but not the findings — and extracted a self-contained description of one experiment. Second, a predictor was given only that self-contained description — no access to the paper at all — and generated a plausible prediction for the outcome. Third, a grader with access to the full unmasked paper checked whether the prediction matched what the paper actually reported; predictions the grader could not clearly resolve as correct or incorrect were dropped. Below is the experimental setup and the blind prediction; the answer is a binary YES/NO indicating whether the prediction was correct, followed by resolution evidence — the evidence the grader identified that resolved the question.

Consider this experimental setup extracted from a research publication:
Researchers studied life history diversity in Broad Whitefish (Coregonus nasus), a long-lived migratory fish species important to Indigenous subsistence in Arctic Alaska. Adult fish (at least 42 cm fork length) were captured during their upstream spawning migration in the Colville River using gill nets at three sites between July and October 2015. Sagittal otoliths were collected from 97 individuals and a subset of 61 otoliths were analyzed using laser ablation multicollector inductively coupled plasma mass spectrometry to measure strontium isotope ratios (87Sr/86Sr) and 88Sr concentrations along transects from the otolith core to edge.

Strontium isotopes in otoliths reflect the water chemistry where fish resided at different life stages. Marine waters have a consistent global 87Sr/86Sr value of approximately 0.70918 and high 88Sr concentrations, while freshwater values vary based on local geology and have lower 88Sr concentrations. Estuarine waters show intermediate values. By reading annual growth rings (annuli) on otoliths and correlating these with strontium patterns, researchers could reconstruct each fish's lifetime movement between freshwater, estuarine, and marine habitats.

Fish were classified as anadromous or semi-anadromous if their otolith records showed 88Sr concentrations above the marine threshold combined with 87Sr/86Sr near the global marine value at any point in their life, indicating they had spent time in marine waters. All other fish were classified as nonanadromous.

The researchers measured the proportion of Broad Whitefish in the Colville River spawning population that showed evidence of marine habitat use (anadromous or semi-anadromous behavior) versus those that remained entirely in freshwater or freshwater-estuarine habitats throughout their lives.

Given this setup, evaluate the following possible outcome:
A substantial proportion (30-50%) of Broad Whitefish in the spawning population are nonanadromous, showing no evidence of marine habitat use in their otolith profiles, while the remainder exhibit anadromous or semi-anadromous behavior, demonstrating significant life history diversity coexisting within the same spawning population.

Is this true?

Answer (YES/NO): NO